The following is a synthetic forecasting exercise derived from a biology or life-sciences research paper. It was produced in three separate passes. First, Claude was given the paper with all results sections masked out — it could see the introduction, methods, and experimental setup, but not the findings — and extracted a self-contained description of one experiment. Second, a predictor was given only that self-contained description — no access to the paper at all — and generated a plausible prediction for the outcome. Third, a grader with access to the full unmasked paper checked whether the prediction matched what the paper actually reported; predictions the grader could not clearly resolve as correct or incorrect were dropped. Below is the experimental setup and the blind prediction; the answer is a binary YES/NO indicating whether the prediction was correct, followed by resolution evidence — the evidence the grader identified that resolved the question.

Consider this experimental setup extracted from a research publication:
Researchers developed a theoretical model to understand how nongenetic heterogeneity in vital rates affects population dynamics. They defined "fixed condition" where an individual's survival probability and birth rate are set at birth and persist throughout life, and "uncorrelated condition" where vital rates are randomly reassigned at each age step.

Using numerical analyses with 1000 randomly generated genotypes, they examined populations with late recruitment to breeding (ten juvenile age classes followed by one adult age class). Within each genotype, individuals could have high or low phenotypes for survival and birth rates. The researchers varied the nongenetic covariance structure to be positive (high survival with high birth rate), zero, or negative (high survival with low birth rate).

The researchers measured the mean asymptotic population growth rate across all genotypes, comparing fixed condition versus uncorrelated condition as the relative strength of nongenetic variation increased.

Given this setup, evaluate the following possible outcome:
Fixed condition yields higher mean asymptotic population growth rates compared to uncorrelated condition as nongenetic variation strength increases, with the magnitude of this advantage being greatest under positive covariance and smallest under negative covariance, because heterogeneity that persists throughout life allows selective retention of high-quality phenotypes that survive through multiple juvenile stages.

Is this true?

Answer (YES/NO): YES